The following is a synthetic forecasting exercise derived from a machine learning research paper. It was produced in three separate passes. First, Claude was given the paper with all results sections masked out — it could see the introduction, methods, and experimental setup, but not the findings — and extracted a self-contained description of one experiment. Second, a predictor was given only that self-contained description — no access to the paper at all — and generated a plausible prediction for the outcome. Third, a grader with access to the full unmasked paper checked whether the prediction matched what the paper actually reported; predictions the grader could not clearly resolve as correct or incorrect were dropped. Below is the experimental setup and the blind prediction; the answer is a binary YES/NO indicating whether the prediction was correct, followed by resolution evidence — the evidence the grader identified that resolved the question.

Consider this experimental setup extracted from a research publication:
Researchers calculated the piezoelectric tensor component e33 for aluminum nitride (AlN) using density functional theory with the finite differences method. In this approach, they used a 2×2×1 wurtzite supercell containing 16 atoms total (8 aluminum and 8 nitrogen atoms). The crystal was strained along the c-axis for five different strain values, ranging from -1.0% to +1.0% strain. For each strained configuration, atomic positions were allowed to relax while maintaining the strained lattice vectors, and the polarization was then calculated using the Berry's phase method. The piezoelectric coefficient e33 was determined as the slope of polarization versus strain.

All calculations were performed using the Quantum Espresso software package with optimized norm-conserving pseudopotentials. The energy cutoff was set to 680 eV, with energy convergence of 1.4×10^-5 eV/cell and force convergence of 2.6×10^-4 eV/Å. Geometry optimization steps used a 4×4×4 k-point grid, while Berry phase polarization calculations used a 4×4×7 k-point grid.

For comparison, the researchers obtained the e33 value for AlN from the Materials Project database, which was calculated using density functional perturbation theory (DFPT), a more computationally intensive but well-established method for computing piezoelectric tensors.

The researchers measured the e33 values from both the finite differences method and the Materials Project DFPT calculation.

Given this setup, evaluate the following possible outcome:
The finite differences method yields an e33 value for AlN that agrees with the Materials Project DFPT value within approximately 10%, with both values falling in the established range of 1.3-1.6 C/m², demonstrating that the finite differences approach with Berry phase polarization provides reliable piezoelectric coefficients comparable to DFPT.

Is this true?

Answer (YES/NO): NO